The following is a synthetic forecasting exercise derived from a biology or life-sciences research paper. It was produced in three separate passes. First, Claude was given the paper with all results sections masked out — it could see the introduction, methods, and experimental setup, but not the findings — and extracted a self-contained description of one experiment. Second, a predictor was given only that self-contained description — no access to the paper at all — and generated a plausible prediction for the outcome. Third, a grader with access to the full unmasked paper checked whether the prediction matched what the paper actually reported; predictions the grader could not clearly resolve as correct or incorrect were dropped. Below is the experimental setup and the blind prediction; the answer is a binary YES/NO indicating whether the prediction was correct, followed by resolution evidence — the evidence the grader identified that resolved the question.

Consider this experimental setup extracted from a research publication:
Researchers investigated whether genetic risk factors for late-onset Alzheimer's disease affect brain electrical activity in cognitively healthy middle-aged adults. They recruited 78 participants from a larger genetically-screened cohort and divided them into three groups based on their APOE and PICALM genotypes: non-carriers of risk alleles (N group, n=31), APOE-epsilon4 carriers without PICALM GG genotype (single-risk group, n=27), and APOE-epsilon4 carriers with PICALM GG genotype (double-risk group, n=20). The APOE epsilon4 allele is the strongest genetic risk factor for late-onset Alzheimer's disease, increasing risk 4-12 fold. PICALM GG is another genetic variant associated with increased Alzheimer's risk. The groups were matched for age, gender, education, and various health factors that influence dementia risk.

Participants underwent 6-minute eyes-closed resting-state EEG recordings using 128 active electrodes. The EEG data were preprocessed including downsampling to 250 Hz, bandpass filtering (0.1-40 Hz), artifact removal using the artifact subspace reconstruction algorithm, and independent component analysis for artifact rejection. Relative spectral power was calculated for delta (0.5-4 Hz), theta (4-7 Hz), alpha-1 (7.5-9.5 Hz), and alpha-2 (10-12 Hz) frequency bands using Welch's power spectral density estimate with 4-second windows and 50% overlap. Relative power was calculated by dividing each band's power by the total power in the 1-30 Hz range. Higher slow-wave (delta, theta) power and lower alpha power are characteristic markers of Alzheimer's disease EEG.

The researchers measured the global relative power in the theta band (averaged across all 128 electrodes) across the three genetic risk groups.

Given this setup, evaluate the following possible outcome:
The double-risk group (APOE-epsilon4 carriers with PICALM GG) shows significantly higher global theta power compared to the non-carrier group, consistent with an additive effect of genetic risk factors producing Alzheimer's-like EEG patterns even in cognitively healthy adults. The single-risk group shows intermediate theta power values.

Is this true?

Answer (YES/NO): NO